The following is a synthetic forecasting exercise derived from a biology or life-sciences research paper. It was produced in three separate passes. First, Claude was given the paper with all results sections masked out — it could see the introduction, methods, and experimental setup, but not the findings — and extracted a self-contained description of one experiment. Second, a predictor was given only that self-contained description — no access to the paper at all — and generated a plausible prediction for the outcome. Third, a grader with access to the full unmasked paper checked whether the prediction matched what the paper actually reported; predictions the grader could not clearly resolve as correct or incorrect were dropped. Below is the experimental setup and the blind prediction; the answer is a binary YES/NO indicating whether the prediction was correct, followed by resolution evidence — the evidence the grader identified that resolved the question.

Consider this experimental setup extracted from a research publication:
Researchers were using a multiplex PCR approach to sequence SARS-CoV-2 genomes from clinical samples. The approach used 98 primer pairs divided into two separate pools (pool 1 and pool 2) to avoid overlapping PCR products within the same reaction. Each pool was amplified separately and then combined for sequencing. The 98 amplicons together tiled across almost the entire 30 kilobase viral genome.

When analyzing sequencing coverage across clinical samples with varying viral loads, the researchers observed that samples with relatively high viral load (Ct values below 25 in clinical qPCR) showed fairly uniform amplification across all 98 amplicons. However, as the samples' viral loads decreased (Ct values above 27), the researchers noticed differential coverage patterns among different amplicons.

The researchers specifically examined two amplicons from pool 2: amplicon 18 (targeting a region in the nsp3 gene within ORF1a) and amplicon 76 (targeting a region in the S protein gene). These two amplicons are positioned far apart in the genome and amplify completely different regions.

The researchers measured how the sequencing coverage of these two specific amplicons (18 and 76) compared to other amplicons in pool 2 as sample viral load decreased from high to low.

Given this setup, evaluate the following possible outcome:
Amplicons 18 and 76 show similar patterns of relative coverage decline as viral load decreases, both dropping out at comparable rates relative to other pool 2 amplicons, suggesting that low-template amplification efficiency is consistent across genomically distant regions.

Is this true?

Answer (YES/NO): NO